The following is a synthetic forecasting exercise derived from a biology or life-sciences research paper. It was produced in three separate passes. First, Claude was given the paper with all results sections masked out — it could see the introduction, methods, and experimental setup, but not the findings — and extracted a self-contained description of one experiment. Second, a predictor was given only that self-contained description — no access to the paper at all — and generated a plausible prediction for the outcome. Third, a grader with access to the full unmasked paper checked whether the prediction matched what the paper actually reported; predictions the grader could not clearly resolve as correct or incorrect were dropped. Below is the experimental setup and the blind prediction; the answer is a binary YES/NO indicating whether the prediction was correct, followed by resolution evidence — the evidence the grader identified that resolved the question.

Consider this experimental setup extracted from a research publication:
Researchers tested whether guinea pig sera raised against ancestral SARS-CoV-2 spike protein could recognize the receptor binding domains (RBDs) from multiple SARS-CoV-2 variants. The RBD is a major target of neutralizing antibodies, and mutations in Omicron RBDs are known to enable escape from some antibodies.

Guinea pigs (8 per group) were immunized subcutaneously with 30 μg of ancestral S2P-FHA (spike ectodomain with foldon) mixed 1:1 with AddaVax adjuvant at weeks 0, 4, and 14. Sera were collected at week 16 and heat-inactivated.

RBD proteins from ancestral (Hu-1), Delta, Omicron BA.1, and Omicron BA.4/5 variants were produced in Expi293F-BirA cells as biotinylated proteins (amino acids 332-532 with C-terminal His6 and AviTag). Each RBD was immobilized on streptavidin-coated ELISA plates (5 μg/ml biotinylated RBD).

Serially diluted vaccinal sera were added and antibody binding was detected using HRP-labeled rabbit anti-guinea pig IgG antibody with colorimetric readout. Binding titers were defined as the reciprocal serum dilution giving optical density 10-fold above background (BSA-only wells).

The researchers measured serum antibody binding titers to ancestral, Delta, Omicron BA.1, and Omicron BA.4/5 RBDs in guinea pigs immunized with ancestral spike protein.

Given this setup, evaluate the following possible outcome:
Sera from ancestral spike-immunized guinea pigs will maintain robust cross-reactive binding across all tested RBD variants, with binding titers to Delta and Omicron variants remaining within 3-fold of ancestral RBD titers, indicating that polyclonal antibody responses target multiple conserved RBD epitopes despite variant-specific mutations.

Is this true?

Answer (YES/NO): YES